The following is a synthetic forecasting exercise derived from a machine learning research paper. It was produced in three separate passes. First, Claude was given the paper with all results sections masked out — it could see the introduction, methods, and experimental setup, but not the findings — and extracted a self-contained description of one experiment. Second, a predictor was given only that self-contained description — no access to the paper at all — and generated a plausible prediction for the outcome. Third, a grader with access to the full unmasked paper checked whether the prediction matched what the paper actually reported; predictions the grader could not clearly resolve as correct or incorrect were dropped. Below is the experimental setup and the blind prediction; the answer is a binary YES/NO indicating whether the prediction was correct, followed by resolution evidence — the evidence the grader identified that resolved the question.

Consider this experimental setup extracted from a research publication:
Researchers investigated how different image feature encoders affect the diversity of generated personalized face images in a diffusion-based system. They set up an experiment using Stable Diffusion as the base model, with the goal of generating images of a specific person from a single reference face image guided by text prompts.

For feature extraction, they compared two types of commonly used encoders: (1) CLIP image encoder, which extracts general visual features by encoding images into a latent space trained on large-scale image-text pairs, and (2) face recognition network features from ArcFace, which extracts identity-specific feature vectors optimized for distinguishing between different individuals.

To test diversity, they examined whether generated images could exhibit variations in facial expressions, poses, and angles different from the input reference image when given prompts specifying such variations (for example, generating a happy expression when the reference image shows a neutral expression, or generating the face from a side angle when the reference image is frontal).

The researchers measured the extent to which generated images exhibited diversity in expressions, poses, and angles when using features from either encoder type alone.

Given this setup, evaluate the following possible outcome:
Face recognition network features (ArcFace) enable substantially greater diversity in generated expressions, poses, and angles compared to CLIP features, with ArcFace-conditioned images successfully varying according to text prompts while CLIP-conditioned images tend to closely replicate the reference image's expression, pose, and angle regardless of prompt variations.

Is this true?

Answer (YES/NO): NO